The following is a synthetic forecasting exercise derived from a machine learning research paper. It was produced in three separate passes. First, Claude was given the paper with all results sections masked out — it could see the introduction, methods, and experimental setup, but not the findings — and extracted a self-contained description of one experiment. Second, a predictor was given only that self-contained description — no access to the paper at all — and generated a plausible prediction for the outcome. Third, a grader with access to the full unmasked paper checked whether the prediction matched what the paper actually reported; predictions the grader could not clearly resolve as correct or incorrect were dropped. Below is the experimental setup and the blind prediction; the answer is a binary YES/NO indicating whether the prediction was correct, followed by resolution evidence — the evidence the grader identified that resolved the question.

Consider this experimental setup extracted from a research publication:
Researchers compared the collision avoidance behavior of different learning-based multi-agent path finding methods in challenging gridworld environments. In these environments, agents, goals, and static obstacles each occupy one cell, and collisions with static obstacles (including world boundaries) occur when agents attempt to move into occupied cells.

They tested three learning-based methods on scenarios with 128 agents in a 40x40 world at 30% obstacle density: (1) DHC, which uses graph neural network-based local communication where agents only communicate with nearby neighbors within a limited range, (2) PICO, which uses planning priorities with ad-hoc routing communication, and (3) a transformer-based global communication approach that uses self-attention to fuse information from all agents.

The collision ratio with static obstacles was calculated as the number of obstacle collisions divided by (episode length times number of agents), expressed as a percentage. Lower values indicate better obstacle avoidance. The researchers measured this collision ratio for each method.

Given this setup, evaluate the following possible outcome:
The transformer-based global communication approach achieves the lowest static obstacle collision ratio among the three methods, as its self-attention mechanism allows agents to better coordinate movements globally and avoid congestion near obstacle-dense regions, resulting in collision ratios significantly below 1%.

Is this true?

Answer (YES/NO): NO